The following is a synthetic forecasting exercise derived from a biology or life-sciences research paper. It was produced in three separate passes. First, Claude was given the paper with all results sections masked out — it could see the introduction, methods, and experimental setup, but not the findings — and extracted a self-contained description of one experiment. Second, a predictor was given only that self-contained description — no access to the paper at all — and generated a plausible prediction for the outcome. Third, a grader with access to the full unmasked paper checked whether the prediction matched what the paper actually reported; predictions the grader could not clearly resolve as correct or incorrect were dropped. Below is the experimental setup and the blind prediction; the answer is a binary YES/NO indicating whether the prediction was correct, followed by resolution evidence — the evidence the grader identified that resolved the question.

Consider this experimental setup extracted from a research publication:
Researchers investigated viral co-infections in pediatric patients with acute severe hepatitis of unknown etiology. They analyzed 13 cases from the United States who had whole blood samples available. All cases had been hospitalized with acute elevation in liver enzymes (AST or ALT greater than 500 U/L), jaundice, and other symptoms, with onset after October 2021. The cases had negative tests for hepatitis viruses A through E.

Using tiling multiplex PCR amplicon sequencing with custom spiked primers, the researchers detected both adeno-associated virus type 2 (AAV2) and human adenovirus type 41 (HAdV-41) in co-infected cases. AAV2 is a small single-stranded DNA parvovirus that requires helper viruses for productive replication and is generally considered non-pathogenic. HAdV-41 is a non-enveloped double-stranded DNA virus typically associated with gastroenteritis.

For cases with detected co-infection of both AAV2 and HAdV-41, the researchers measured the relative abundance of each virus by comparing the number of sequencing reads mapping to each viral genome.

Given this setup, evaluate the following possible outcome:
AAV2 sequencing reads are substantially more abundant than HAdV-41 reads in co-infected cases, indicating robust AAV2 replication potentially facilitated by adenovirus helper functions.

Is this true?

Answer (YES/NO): YES